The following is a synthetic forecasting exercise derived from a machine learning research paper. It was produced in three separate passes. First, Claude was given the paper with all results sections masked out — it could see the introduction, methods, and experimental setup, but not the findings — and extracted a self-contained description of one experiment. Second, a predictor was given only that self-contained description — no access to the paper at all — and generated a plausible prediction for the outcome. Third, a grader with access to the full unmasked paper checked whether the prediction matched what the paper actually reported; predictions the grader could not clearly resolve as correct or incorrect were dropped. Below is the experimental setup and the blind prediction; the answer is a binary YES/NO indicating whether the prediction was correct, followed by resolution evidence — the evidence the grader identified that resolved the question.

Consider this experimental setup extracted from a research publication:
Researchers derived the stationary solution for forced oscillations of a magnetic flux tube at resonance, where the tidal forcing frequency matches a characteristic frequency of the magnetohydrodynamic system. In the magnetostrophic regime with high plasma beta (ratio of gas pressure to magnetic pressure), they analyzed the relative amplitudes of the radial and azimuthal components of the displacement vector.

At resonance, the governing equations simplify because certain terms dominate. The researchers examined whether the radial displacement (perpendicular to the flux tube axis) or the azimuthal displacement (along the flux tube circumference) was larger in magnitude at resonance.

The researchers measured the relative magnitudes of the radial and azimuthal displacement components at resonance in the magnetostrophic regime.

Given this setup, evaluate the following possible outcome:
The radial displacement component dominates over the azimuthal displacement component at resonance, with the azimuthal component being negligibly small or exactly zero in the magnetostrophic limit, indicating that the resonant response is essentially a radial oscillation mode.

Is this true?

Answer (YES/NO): NO